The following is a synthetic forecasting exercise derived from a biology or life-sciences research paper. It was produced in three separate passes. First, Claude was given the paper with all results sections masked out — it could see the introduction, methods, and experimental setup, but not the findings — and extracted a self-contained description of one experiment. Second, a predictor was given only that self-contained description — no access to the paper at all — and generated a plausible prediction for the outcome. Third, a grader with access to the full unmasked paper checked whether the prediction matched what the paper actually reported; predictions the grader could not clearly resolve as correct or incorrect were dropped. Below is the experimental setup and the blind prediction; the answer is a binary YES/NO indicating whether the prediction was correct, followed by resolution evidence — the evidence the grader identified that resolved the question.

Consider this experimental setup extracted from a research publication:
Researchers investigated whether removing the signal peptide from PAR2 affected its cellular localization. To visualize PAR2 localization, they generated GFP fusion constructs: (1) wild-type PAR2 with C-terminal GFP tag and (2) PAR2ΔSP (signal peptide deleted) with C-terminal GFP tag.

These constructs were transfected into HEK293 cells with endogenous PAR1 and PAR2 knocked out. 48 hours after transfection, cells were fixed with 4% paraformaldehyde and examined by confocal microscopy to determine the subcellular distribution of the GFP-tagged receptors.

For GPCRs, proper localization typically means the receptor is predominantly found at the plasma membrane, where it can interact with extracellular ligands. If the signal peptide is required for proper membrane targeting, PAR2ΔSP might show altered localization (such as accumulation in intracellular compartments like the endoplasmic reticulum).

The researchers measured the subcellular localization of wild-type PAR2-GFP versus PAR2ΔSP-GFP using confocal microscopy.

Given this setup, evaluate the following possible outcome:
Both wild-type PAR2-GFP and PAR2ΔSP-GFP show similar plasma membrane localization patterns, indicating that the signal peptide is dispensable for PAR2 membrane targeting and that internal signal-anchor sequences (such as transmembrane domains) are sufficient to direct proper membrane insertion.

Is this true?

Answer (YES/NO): NO